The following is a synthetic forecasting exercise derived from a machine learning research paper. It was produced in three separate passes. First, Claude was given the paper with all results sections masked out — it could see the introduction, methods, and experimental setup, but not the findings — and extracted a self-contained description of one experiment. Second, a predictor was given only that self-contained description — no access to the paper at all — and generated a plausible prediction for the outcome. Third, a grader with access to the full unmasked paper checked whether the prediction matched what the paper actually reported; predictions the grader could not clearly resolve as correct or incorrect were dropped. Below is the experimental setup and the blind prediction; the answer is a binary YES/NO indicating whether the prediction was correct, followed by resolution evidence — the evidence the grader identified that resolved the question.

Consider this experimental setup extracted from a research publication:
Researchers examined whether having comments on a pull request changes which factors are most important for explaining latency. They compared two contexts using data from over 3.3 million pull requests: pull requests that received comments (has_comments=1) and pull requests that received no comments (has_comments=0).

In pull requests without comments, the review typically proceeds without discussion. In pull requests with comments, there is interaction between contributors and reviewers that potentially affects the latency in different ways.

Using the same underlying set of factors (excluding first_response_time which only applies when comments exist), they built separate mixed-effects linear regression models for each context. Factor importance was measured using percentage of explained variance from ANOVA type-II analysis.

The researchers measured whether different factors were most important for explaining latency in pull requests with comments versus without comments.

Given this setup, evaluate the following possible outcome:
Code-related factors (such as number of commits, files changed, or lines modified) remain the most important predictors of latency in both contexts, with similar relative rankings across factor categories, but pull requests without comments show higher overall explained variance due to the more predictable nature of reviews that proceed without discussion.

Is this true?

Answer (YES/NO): NO